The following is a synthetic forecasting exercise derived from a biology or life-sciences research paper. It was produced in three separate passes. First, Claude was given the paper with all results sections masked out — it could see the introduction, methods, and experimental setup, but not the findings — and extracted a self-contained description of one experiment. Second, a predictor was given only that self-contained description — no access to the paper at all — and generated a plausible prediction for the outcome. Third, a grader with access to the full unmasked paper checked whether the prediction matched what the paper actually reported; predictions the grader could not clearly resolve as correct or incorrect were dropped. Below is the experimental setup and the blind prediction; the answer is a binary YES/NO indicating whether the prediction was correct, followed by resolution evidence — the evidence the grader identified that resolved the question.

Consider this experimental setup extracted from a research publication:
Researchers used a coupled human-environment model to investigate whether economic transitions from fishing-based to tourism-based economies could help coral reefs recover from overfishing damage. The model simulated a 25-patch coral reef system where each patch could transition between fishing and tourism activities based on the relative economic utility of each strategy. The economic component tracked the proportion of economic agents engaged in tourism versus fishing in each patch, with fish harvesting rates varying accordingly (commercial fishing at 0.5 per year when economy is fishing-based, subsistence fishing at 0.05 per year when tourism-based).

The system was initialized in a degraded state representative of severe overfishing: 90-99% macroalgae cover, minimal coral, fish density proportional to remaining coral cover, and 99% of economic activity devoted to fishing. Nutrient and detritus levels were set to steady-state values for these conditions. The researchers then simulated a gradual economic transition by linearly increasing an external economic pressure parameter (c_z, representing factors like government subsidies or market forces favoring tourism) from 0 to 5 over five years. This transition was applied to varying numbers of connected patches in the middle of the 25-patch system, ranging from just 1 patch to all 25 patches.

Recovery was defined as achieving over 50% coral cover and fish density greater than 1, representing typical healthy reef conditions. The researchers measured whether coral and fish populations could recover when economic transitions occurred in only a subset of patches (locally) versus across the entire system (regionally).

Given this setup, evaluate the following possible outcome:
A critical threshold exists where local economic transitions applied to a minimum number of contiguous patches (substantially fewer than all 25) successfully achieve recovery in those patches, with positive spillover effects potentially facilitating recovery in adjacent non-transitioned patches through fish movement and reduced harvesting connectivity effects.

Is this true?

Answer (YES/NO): YES